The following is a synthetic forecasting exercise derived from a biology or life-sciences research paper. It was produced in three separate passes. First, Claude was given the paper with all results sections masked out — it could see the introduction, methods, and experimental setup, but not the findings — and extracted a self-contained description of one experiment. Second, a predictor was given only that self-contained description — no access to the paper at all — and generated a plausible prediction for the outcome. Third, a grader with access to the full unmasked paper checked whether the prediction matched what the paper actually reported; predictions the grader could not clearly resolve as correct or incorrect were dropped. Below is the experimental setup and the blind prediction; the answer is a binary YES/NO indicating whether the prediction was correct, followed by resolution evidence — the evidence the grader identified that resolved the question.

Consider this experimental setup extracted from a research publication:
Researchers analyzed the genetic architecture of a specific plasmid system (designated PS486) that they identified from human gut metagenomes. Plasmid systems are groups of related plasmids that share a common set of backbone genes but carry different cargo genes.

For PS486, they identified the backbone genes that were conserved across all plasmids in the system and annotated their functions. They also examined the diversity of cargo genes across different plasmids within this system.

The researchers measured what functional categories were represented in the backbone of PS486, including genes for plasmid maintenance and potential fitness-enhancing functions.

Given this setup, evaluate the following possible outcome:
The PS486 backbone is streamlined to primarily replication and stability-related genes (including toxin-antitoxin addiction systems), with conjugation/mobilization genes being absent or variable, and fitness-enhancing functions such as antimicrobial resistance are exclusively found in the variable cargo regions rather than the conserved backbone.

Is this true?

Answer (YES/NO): YES